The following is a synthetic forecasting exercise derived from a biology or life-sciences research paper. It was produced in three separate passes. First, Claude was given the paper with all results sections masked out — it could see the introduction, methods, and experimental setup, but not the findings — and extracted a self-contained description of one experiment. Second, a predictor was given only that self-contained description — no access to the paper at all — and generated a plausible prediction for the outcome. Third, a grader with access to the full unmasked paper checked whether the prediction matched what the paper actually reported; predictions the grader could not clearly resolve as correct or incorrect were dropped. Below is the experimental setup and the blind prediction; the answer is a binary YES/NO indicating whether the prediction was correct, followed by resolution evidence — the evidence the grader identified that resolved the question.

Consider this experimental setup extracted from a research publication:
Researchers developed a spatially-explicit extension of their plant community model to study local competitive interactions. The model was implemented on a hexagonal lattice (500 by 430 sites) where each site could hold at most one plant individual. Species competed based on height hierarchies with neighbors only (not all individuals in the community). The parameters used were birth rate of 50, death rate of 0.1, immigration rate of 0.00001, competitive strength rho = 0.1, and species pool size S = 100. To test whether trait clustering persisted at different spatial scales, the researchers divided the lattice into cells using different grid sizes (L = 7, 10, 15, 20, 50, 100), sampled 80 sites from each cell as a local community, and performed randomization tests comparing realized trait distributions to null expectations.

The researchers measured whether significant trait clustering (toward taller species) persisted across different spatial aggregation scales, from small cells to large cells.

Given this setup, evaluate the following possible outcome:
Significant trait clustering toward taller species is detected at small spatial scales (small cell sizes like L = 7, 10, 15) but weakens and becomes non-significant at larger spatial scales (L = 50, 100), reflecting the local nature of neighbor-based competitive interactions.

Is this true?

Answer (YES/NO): NO